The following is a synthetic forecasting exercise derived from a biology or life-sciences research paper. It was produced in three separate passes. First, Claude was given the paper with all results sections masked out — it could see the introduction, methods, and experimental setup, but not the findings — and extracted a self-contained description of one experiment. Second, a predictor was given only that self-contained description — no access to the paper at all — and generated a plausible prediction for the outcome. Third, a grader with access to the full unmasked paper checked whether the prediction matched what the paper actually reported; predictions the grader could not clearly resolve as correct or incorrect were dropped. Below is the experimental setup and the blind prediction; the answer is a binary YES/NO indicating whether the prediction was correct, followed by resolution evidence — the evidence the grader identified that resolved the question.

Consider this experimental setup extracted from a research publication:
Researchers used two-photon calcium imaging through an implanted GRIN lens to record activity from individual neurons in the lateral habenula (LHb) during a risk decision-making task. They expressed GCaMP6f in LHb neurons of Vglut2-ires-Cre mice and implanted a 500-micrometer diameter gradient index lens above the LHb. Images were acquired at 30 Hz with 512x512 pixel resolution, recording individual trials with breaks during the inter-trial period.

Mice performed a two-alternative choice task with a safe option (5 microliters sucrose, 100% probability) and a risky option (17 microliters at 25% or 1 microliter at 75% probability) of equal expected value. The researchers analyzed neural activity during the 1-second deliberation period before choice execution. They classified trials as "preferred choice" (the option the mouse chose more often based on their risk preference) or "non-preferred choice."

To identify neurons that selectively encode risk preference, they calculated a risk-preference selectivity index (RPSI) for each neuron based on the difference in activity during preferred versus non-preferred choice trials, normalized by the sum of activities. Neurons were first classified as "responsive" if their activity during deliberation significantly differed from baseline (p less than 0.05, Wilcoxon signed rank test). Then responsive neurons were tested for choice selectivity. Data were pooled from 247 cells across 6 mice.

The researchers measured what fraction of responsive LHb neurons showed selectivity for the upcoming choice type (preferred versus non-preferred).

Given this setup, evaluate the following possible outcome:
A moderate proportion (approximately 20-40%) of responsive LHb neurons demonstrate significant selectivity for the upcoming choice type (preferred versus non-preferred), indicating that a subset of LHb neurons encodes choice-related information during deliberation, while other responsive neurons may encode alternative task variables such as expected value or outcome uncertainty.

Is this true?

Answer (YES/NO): NO